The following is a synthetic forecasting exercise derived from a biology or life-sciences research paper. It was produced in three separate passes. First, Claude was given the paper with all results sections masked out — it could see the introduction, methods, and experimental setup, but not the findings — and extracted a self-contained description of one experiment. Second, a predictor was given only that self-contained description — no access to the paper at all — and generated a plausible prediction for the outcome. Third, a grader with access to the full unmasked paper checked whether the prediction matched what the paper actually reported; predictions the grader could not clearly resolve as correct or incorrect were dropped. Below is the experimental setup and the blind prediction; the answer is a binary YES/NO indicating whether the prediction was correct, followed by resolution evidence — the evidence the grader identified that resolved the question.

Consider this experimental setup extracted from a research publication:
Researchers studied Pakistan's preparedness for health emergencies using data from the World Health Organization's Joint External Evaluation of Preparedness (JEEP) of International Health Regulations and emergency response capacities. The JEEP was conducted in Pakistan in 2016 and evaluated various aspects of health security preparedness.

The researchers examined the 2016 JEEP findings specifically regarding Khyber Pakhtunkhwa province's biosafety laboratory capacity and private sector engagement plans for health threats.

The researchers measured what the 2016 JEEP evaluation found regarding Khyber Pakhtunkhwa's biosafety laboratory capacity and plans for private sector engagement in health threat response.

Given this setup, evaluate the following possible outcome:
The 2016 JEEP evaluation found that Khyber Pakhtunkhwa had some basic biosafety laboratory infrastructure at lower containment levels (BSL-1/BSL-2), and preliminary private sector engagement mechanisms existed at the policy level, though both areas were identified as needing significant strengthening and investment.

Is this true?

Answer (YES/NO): NO